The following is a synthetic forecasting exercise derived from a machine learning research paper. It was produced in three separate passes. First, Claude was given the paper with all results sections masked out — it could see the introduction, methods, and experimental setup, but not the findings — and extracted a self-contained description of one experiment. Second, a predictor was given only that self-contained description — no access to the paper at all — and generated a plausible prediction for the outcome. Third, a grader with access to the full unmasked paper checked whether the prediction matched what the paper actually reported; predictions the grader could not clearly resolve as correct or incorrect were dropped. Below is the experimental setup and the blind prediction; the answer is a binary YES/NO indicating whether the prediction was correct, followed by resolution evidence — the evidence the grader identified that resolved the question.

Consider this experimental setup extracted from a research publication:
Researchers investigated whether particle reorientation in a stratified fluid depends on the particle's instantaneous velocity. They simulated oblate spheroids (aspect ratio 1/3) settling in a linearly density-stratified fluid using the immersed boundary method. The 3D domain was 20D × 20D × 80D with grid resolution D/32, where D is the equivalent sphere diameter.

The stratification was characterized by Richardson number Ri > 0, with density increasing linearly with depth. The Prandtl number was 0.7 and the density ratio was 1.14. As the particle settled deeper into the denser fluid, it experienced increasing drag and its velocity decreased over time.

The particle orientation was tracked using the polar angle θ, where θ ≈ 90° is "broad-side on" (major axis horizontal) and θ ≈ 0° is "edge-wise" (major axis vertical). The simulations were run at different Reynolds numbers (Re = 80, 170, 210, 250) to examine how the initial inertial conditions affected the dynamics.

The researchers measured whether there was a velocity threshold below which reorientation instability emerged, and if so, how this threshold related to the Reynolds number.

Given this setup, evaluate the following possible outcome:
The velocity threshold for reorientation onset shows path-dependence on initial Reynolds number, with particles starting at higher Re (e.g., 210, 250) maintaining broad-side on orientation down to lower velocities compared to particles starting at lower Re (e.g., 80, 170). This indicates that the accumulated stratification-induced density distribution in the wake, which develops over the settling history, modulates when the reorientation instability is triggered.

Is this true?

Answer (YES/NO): NO